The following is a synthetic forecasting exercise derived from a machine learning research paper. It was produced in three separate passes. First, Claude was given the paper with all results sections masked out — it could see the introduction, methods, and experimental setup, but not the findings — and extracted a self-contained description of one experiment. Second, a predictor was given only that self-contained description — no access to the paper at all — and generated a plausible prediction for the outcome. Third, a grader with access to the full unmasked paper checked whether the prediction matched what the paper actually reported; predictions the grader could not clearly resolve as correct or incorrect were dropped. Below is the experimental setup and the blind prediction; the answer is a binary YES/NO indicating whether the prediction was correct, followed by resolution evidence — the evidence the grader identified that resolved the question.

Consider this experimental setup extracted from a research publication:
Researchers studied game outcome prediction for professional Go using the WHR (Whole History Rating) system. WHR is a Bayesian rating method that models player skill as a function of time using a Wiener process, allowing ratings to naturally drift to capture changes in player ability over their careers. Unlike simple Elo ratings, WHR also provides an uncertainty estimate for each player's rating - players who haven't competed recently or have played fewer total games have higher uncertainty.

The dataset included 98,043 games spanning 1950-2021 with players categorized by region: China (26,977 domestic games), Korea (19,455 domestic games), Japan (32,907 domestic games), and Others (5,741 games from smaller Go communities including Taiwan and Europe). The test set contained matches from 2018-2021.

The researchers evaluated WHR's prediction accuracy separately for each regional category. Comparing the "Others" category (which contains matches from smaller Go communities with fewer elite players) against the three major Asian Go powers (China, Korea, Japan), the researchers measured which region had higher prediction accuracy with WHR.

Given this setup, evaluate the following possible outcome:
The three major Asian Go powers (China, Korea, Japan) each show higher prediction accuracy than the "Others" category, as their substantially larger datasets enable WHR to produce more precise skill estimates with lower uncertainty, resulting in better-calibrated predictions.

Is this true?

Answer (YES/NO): NO